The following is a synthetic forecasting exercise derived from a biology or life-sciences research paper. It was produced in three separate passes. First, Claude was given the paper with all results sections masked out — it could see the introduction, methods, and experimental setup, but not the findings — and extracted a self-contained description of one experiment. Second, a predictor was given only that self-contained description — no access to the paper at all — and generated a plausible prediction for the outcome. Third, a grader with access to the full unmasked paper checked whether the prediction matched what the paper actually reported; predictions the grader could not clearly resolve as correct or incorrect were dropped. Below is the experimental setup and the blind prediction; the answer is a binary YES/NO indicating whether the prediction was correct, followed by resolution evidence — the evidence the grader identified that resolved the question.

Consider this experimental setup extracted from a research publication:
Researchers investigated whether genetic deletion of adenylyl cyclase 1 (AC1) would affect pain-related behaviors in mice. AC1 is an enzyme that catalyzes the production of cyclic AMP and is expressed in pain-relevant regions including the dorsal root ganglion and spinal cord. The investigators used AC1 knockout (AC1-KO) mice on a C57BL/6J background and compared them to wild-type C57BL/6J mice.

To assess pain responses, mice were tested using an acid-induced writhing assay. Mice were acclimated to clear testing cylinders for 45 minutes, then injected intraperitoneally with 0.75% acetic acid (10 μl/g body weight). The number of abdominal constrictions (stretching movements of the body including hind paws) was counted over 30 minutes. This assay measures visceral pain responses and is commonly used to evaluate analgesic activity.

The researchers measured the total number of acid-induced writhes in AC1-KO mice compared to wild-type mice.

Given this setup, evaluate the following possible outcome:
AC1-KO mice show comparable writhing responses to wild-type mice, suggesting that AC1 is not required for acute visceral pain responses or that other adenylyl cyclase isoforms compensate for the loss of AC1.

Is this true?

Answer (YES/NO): NO